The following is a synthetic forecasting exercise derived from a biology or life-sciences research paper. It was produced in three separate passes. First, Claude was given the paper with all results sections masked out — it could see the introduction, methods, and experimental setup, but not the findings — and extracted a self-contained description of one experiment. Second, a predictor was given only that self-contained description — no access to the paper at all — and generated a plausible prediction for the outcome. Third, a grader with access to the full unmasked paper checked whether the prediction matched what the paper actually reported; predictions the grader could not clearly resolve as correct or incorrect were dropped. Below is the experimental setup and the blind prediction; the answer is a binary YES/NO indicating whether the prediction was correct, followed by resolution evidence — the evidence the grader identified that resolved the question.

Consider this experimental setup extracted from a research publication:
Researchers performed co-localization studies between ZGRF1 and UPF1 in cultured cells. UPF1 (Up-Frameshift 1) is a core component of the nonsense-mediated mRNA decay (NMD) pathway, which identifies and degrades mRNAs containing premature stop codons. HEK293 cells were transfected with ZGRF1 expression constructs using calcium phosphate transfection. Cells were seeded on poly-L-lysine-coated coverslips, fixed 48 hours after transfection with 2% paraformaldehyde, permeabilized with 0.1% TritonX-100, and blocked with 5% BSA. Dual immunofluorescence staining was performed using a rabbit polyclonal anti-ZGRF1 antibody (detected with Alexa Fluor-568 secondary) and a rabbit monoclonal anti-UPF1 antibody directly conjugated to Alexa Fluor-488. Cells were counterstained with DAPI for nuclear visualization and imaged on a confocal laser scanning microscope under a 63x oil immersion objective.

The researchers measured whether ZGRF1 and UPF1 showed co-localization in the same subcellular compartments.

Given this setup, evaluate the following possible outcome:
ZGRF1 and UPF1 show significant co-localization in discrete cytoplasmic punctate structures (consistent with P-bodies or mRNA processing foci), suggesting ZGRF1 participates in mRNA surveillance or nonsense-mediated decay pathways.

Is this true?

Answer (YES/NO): NO